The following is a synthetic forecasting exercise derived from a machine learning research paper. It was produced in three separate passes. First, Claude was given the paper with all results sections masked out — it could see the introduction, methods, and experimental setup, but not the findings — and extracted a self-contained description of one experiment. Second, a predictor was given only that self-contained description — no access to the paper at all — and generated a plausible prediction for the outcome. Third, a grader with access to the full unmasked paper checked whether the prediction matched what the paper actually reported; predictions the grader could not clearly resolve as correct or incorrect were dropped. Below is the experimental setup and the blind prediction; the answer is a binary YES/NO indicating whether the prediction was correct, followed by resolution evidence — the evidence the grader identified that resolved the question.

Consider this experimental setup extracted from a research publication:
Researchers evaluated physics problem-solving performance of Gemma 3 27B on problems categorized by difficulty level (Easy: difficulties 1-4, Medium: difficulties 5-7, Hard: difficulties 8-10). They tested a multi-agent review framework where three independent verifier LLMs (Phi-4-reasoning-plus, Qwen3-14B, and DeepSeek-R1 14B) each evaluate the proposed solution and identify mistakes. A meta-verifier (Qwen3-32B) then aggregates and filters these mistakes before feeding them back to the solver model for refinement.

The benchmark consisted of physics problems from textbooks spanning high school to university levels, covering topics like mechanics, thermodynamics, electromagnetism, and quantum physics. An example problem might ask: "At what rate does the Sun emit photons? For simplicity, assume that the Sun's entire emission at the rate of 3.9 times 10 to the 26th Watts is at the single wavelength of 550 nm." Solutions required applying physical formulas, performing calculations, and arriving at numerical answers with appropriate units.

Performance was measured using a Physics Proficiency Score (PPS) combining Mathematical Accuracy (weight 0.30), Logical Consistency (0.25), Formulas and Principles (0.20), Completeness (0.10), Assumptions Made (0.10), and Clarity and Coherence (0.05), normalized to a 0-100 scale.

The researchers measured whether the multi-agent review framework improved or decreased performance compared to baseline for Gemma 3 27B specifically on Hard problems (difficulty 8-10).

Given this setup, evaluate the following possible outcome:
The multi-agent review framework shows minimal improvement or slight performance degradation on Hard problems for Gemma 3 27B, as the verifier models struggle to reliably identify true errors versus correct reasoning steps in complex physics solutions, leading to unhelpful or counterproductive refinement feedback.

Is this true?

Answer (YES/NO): YES